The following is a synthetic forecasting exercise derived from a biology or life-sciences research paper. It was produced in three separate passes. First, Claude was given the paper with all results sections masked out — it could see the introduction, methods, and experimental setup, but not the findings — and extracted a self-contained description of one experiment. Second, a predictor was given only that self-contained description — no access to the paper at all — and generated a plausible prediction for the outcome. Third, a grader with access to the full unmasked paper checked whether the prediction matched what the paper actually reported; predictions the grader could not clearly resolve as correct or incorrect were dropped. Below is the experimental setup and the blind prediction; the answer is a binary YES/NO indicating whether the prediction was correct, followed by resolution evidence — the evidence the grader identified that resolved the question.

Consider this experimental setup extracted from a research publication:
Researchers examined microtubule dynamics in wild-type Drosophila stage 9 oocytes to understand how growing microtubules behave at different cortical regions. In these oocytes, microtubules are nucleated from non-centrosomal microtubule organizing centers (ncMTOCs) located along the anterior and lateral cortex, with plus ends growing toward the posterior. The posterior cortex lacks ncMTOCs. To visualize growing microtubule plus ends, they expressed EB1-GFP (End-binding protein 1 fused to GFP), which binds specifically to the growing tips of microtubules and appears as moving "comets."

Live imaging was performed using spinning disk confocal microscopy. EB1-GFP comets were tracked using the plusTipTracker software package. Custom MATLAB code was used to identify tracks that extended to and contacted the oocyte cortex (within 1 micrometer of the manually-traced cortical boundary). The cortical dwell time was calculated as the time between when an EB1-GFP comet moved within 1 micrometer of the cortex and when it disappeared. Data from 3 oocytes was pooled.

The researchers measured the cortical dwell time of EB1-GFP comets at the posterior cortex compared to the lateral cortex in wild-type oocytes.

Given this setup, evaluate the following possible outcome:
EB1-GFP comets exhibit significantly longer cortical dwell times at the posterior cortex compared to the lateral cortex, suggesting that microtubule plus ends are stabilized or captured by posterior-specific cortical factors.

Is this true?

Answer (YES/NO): YES